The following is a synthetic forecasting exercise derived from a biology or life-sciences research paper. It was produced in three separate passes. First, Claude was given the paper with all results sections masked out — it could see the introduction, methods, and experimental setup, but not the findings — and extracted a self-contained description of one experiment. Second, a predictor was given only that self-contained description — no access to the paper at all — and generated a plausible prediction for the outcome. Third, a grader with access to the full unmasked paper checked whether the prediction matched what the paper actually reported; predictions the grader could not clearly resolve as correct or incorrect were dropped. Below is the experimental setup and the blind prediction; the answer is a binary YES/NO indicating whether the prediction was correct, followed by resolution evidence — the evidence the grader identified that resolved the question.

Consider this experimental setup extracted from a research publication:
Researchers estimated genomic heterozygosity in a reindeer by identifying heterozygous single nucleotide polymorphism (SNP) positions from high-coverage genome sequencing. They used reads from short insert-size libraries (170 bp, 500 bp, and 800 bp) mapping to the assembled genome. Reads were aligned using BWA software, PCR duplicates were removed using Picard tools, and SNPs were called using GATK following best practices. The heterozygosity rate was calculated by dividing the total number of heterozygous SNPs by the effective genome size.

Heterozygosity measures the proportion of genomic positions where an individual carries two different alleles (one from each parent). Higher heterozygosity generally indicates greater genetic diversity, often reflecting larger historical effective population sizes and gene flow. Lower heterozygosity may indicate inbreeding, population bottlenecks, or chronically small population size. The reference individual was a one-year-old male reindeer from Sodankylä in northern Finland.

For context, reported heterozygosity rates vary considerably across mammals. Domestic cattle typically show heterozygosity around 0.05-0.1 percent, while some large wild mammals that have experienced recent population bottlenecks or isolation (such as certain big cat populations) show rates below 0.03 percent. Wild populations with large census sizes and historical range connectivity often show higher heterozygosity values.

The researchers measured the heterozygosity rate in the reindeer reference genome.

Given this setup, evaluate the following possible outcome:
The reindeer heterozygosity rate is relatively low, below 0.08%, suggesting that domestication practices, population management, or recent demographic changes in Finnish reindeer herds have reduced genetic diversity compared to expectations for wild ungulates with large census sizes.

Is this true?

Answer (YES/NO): NO